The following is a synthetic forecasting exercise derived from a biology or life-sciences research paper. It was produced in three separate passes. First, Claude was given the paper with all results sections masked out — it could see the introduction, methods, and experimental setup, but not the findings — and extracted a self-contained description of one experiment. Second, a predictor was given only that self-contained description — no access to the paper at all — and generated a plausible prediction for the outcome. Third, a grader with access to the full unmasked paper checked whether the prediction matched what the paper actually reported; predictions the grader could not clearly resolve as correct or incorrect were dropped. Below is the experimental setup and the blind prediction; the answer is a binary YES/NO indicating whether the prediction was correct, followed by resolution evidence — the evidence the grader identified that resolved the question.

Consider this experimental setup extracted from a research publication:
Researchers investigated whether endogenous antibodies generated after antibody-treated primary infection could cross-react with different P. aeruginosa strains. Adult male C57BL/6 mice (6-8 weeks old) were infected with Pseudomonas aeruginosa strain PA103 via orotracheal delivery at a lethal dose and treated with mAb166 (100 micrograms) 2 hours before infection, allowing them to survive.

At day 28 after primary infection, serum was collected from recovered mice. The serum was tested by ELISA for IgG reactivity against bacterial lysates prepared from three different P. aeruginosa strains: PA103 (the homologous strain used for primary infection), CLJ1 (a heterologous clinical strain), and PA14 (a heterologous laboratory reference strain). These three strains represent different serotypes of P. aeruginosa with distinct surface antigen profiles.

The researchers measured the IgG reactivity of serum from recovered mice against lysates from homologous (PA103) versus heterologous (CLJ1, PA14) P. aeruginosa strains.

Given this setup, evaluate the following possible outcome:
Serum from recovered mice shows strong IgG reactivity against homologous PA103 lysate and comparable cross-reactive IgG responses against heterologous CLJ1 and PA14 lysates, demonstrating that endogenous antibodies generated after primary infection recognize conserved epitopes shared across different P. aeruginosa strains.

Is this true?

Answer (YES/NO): NO